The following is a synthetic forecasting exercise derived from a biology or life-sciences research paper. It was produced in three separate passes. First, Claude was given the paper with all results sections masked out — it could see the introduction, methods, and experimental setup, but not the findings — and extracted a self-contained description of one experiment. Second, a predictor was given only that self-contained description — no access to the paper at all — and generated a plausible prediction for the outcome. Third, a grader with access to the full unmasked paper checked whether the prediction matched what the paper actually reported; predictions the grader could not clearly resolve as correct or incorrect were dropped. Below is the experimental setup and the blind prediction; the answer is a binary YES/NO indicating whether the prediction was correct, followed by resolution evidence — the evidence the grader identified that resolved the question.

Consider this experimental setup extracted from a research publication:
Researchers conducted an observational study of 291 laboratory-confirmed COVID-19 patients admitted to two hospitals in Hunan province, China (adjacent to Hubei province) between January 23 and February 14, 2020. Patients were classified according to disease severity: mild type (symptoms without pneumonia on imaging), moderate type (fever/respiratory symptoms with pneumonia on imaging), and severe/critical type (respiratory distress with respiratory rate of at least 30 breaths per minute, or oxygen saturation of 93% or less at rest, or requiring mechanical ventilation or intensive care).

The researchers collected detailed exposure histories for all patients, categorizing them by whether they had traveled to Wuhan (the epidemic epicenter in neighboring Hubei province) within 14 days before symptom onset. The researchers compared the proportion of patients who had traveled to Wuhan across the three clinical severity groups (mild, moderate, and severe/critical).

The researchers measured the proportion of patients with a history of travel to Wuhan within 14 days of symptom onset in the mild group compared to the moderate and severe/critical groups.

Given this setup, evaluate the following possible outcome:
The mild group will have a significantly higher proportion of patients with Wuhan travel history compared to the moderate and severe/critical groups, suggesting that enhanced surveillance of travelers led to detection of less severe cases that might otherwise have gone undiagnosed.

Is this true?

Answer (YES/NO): NO